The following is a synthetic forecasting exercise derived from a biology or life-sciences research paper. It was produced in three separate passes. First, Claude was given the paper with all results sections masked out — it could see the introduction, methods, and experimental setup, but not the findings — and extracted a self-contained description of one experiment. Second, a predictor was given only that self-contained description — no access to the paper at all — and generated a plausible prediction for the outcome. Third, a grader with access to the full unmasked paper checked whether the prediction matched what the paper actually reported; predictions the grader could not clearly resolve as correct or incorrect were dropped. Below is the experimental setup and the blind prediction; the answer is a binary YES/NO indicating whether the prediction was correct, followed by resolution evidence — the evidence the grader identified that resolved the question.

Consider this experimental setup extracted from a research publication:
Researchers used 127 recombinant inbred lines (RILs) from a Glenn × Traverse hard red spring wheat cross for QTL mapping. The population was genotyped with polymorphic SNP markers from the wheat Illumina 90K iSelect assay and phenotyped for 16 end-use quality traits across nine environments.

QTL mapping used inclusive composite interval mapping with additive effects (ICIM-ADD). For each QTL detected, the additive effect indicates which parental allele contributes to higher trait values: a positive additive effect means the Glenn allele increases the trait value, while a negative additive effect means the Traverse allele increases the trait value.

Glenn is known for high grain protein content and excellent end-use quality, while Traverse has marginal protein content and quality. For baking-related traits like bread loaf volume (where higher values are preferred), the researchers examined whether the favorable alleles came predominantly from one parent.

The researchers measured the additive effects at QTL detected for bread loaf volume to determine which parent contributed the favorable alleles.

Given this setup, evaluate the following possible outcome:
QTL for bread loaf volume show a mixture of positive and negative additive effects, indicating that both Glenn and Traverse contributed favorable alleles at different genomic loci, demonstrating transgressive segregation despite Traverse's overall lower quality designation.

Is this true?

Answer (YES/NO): YES